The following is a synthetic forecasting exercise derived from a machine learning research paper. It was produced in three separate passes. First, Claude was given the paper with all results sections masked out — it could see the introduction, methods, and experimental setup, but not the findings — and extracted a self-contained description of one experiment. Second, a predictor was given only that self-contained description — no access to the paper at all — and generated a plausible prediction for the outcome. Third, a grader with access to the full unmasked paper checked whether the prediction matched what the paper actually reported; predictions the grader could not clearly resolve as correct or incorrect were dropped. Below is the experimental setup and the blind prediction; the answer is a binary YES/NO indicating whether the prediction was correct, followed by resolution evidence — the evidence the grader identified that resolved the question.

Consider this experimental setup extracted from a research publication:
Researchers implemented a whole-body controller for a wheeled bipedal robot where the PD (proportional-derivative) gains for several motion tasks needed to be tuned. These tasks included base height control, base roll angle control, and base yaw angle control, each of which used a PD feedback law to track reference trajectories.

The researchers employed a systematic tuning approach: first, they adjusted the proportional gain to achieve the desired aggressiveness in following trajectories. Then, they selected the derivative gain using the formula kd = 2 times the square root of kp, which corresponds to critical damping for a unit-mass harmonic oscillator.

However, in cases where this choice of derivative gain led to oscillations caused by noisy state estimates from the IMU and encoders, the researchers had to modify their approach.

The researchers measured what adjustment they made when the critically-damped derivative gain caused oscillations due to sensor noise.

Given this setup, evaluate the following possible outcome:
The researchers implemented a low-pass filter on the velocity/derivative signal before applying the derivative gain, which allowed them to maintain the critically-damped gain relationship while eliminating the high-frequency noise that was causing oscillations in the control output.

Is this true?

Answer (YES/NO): NO